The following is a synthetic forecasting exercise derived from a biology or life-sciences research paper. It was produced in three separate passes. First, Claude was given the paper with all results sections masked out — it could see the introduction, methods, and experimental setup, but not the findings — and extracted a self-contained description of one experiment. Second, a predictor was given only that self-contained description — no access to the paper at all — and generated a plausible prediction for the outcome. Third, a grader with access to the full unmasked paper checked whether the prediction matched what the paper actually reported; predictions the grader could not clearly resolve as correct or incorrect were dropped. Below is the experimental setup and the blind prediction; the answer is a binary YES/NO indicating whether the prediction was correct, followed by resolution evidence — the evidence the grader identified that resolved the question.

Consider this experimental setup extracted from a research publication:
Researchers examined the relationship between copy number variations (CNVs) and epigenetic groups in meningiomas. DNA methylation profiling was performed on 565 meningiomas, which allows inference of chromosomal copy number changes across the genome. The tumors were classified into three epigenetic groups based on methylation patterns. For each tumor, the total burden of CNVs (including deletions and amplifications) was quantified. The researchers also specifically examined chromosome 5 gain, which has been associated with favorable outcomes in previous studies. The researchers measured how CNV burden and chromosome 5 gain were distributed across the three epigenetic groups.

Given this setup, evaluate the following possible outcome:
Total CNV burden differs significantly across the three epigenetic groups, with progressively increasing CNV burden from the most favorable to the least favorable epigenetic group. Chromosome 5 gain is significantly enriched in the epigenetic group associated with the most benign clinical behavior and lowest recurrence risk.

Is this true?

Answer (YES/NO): NO